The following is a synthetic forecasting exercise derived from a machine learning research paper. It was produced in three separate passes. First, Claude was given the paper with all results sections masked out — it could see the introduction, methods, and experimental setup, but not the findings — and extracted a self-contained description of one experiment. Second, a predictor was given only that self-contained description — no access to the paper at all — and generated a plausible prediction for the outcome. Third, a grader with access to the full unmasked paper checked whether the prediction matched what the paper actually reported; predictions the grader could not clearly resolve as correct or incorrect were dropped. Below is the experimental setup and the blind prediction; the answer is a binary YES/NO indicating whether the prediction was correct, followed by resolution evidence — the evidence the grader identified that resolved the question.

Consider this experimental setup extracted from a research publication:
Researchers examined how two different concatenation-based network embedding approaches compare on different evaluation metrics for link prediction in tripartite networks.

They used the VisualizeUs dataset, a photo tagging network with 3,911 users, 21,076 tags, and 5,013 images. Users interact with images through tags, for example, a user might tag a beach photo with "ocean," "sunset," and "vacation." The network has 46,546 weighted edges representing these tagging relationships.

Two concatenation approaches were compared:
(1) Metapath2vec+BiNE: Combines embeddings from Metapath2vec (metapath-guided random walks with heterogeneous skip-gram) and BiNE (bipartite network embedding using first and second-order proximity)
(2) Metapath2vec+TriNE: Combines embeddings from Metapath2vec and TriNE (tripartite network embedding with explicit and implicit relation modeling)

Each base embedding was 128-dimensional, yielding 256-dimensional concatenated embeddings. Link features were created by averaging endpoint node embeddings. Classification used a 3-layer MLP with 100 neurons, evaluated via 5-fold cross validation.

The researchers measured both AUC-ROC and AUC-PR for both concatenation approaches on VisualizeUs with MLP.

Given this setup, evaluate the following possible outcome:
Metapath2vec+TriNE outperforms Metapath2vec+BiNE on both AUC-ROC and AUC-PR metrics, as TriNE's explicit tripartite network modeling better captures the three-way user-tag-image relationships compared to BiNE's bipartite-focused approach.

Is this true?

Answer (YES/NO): NO